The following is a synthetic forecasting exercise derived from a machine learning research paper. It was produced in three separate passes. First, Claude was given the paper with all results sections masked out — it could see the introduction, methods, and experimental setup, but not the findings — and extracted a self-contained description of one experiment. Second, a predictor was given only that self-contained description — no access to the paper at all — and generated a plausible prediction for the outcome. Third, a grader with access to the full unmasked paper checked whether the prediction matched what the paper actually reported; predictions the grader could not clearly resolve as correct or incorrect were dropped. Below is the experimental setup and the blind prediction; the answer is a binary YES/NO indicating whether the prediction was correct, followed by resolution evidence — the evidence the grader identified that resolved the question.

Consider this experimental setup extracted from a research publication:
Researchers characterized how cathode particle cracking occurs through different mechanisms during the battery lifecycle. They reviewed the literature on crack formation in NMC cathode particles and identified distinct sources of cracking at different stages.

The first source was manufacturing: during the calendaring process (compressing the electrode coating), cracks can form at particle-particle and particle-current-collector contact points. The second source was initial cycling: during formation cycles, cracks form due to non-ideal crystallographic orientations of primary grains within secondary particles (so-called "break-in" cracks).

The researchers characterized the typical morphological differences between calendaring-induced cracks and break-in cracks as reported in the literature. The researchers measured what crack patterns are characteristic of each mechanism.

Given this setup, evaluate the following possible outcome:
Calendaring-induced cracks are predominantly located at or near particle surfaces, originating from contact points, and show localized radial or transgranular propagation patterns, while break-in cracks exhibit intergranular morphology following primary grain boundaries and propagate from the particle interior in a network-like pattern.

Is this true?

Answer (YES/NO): NO